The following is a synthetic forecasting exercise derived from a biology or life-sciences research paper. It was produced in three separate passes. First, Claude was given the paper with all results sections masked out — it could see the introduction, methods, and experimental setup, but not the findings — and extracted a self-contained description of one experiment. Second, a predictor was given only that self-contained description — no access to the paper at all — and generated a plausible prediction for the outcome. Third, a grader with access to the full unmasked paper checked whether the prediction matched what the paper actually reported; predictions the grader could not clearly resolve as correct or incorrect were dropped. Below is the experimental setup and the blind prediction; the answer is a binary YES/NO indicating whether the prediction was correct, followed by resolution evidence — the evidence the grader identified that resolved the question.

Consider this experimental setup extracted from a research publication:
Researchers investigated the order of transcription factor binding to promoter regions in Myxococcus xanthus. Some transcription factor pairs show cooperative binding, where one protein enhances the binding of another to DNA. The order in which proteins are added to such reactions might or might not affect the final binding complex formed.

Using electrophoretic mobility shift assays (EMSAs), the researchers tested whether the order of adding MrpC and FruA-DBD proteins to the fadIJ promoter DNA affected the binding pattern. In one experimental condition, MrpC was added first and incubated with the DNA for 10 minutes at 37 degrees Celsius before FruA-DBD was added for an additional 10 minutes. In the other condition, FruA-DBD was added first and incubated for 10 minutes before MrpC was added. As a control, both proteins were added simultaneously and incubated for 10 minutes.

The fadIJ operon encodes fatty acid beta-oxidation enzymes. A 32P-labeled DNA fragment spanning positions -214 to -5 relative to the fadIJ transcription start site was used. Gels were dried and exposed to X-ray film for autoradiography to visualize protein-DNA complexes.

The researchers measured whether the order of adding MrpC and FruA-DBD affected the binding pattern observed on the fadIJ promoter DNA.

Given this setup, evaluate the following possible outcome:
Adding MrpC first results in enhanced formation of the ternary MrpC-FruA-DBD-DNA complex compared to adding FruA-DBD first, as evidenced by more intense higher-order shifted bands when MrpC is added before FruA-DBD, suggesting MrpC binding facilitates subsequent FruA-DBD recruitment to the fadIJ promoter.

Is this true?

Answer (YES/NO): NO